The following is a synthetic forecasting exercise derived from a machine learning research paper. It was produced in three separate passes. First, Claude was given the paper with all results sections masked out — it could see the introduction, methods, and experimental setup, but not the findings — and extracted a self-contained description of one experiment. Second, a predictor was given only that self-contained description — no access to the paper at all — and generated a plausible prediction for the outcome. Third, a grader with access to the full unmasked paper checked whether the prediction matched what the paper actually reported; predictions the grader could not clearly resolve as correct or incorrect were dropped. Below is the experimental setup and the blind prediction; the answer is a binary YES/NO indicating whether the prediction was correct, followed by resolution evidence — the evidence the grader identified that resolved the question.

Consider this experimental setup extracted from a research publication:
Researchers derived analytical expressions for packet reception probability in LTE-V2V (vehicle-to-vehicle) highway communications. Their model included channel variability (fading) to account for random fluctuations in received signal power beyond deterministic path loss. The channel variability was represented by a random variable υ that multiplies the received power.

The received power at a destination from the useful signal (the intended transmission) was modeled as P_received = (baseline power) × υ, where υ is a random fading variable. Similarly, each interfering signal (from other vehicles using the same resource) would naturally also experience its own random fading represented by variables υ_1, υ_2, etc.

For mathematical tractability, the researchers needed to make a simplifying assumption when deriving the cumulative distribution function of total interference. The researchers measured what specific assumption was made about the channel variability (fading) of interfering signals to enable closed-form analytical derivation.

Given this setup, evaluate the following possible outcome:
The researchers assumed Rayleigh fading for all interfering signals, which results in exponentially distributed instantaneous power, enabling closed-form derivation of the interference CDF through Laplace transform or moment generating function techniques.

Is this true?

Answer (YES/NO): NO